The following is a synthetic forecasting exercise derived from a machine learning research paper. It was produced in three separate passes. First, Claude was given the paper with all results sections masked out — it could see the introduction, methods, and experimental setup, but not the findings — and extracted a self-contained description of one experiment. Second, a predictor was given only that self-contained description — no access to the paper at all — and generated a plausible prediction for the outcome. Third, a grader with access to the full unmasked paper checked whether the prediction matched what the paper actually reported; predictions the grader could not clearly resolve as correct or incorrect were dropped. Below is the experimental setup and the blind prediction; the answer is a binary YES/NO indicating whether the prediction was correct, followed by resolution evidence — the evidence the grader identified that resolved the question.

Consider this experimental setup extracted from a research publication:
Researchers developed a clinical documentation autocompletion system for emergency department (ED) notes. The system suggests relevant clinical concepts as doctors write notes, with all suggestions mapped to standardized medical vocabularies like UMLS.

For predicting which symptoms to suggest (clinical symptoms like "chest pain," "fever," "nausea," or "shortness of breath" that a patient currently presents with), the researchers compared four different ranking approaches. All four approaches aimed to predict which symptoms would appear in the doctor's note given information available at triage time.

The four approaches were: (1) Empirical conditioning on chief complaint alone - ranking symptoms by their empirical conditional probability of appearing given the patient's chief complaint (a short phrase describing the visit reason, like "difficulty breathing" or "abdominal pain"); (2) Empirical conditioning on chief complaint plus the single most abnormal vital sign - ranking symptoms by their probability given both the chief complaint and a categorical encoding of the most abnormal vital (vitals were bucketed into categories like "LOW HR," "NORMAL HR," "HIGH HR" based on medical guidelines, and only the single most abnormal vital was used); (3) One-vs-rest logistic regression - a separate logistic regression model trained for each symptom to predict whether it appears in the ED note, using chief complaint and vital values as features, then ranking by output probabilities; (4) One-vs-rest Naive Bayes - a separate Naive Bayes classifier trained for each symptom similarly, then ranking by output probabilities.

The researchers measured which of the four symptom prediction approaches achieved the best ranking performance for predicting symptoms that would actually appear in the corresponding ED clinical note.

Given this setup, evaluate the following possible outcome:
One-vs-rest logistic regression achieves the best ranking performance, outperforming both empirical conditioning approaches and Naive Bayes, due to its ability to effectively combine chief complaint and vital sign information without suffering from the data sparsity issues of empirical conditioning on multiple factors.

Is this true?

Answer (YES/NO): NO